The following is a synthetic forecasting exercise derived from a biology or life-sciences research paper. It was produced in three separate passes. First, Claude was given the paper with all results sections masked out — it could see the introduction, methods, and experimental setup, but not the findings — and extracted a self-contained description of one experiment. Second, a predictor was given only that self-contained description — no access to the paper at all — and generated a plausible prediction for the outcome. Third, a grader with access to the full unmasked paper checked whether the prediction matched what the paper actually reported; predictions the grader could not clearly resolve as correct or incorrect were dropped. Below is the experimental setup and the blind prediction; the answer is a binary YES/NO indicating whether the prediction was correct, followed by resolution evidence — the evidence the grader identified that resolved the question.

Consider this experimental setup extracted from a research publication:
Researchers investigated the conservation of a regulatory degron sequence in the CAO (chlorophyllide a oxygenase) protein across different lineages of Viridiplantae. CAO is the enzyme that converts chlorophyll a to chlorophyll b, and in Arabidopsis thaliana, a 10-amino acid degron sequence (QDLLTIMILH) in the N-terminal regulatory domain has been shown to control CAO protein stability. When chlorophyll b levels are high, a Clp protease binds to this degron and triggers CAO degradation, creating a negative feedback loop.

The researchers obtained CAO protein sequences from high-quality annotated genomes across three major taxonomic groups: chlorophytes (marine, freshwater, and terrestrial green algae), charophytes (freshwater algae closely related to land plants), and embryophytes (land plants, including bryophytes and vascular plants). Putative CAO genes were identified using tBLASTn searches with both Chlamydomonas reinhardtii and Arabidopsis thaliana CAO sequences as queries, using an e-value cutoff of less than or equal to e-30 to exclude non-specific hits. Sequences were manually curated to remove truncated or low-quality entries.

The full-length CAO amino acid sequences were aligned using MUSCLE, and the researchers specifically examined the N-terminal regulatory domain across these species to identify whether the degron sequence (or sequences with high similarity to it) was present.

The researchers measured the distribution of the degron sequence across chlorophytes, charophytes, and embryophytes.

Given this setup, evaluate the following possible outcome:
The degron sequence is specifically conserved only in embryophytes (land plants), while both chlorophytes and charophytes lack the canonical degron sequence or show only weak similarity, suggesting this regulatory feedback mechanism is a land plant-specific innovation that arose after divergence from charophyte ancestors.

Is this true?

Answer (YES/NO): NO